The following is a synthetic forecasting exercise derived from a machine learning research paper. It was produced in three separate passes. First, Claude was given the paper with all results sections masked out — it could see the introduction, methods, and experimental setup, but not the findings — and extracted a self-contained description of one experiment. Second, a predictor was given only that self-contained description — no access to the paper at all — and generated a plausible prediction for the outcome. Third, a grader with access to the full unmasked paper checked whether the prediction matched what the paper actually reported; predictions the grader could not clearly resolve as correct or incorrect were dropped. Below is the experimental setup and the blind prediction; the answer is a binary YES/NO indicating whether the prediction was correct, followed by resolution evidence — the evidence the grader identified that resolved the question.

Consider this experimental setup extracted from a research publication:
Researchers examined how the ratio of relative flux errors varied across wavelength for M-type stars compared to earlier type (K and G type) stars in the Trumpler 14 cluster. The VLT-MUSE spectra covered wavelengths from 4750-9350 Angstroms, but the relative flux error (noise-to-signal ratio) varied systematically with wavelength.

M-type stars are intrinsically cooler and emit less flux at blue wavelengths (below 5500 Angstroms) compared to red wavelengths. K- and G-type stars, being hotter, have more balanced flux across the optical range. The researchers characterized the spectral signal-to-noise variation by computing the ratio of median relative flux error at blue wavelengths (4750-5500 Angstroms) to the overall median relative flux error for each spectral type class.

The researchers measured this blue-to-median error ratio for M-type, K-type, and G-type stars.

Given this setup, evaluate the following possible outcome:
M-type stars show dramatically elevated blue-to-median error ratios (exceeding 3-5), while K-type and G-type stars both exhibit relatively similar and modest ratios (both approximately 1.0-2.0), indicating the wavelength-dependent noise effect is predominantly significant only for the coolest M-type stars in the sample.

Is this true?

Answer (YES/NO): NO